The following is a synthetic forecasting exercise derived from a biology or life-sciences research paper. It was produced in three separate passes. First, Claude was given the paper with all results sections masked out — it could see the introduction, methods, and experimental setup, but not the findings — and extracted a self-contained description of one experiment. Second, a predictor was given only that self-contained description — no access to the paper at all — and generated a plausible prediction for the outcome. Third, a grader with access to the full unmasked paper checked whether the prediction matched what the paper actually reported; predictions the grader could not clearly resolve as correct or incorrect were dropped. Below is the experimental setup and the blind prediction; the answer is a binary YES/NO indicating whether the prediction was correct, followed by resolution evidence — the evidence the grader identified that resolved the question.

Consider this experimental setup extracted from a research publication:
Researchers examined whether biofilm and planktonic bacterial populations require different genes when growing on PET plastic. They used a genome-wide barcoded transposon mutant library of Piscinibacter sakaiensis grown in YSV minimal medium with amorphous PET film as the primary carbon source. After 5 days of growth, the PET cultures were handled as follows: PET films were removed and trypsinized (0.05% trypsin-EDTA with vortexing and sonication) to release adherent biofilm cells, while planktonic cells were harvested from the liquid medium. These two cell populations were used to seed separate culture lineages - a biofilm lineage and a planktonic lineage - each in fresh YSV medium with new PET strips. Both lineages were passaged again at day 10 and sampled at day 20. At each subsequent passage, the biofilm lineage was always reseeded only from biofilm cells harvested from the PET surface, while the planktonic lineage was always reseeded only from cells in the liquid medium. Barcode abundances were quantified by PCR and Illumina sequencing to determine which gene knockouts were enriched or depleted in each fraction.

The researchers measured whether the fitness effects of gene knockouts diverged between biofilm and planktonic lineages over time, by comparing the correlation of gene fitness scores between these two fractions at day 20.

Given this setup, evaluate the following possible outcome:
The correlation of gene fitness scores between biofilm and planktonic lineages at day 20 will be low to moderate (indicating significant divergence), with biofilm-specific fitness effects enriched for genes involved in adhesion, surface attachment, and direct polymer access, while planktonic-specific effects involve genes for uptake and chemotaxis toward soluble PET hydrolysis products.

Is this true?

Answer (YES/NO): NO